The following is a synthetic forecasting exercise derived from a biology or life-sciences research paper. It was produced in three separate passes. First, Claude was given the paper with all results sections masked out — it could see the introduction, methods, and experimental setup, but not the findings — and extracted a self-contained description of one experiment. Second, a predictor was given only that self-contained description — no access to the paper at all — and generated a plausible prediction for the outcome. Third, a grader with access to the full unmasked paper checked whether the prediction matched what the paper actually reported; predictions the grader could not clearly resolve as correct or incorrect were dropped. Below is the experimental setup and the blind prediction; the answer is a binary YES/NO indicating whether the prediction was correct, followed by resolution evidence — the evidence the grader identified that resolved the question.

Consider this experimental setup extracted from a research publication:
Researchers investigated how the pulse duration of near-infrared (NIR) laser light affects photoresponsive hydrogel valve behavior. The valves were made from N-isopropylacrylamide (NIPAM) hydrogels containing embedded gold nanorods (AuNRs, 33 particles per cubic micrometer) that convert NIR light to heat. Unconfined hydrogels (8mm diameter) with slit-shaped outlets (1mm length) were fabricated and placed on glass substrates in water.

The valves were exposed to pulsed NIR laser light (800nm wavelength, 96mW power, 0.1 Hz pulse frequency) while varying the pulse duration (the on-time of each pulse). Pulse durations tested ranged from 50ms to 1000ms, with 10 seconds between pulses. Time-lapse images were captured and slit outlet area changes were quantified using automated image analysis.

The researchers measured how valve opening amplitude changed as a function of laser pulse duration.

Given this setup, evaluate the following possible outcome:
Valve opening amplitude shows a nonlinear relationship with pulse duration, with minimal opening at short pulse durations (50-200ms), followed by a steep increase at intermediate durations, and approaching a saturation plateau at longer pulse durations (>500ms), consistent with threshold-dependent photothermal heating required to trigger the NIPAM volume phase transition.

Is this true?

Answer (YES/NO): NO